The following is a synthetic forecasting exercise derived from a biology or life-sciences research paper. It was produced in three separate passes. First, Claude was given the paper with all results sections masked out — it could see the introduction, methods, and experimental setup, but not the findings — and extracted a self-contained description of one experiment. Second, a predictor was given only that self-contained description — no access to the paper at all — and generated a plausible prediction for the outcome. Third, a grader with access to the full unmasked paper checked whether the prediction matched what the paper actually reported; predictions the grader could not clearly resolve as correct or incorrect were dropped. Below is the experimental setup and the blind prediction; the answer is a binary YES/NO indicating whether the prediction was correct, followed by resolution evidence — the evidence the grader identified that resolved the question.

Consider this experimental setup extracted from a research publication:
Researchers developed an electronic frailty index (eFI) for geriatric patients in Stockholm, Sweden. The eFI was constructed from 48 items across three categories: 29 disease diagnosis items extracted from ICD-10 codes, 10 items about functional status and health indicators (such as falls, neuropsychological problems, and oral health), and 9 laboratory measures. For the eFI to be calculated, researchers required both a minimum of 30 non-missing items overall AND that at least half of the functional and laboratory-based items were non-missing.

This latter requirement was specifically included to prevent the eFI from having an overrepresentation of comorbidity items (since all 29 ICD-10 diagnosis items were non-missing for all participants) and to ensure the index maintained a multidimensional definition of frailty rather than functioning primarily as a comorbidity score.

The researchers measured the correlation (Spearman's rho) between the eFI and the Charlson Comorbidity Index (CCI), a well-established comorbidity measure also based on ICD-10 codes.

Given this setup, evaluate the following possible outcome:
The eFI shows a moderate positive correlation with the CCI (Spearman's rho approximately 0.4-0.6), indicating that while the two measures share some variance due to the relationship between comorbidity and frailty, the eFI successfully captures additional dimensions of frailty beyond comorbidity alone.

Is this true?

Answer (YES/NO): NO